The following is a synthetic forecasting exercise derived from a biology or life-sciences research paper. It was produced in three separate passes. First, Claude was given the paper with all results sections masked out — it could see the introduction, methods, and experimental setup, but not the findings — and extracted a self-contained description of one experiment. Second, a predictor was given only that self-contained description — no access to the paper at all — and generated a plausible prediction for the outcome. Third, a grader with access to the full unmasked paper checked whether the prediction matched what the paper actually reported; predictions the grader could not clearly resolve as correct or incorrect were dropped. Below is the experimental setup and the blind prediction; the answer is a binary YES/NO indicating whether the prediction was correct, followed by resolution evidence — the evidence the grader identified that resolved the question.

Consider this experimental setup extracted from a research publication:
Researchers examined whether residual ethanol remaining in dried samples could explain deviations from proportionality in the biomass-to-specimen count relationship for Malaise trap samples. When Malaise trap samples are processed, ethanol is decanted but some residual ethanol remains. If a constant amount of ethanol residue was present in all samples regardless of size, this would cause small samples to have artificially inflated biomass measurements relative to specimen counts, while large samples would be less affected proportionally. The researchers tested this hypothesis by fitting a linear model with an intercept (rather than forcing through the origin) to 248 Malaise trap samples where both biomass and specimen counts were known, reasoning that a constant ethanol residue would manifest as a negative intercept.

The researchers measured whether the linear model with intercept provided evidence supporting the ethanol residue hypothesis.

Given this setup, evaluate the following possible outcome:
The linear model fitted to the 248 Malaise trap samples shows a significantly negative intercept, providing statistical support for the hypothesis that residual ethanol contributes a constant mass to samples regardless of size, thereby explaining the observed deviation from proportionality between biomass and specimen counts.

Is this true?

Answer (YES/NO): NO